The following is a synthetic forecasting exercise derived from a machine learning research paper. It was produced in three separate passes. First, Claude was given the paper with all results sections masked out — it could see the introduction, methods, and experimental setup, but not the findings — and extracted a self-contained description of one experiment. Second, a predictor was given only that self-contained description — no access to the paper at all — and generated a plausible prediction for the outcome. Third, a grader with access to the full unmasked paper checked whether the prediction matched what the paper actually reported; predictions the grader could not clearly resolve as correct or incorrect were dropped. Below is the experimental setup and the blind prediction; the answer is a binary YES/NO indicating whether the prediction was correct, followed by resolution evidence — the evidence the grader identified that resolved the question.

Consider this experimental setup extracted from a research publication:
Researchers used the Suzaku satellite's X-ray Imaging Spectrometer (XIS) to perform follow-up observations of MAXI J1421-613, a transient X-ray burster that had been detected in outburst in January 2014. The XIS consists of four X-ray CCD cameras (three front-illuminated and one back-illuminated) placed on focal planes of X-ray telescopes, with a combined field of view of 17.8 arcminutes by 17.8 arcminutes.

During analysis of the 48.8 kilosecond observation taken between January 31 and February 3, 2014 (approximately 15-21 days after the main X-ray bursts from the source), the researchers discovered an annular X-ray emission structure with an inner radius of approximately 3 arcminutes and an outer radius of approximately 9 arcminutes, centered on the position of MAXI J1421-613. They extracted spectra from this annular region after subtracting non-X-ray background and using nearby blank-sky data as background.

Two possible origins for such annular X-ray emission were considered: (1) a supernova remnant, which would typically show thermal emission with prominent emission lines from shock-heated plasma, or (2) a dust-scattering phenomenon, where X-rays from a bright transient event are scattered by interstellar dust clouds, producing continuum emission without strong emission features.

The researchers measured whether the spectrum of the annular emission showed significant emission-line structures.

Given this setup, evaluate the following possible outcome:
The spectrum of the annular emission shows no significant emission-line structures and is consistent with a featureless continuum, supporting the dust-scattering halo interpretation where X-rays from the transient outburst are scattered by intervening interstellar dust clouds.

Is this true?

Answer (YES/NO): YES